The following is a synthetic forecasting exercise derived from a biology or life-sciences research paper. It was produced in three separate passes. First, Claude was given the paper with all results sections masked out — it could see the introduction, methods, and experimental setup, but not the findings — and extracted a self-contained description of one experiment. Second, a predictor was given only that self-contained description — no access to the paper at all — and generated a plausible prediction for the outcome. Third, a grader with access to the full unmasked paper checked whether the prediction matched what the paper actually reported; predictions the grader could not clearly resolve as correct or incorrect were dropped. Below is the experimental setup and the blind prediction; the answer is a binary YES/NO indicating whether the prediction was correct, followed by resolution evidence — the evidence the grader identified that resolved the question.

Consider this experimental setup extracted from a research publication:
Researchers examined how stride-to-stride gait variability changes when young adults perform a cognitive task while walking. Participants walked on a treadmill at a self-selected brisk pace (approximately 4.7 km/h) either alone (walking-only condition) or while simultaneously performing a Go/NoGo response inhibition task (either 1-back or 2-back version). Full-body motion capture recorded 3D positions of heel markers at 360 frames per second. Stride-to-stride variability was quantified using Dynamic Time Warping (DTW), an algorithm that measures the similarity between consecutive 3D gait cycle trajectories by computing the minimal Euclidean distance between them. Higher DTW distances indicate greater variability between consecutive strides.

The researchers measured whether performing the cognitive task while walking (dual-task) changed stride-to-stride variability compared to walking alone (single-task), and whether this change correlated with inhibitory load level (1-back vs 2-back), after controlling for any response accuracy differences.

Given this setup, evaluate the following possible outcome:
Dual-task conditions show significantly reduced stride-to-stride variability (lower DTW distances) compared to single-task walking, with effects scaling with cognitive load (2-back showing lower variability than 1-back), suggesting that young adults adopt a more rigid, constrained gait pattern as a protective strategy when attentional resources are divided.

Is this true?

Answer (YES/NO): NO